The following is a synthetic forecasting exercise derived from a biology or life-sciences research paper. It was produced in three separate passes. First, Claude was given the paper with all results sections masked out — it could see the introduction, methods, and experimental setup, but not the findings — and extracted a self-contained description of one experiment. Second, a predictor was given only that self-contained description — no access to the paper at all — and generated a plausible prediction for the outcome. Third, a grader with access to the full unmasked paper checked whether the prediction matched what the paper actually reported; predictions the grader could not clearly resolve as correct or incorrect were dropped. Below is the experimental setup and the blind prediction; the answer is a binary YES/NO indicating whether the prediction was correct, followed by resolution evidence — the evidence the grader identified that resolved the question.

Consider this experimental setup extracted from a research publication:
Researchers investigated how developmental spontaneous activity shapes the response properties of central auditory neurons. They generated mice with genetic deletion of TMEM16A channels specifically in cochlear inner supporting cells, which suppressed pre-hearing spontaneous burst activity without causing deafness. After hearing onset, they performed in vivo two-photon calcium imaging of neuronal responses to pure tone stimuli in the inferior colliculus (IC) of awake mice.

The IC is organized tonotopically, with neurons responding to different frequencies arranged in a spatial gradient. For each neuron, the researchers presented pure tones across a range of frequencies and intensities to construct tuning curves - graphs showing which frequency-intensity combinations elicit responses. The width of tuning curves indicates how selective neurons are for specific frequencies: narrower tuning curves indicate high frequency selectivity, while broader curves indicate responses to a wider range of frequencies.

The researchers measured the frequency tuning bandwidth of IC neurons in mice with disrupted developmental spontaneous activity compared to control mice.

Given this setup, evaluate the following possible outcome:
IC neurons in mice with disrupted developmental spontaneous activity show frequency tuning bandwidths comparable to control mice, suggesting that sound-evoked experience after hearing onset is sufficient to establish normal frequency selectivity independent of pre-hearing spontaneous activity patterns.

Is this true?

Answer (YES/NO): NO